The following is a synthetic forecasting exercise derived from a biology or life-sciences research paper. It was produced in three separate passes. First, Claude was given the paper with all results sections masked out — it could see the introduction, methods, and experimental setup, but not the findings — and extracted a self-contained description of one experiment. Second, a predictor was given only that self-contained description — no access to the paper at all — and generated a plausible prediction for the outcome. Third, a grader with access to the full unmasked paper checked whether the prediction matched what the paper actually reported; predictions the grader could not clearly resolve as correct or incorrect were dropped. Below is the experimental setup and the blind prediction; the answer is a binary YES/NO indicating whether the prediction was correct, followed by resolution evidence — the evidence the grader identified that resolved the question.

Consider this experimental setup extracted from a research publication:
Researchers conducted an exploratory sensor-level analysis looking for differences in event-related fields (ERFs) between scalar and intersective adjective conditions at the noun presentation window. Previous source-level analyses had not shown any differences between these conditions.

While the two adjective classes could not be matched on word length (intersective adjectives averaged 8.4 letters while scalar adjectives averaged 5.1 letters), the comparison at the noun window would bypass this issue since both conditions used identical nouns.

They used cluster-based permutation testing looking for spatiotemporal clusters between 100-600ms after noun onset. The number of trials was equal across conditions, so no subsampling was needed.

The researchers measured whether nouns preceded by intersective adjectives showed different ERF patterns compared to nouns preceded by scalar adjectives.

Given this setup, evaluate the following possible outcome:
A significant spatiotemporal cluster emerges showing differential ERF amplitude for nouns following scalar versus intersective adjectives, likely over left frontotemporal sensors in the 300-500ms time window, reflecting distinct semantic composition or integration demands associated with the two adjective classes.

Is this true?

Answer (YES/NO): NO